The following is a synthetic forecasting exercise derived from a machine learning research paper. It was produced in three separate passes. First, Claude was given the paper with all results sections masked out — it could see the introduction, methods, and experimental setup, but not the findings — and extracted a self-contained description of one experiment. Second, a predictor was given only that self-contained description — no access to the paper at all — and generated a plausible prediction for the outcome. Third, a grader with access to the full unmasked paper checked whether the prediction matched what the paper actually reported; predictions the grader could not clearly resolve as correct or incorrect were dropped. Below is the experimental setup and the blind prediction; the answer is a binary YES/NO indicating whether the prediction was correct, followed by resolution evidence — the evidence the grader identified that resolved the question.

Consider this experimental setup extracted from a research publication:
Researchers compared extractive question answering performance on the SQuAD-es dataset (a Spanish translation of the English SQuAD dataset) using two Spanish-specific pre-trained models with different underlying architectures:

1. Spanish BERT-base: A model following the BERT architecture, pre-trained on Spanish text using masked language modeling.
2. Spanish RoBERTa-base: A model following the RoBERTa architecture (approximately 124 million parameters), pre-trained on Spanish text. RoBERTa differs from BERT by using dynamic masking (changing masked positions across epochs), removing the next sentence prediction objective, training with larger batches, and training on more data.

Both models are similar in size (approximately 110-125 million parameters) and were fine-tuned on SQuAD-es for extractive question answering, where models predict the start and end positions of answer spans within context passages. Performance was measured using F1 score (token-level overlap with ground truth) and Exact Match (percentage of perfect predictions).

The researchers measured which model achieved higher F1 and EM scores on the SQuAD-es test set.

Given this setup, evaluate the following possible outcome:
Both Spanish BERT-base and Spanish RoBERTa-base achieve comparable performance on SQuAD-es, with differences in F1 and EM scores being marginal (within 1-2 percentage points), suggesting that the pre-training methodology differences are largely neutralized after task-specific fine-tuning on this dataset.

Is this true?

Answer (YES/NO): YES